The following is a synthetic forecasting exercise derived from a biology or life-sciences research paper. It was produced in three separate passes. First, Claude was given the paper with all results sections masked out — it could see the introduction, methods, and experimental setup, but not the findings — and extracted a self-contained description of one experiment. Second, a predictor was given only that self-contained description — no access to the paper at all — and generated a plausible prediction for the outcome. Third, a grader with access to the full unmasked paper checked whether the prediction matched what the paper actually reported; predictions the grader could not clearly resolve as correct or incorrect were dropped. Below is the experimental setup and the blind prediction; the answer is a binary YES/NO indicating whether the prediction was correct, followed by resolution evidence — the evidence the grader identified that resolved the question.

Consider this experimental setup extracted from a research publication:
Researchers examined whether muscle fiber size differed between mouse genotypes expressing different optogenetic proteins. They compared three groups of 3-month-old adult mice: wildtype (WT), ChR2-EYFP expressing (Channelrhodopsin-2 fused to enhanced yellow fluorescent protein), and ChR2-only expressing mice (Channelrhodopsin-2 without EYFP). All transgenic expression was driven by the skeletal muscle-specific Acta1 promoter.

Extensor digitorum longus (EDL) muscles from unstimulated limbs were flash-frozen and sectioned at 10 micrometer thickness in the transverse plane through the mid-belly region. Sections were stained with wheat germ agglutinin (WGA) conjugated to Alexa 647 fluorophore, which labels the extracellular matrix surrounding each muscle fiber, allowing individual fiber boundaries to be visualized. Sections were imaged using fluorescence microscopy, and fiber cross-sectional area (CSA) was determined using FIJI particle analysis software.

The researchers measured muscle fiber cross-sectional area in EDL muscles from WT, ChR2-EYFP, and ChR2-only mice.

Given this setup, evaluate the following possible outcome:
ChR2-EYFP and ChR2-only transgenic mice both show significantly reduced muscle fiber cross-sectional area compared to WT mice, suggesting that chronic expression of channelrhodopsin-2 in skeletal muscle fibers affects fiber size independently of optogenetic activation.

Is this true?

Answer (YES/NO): NO